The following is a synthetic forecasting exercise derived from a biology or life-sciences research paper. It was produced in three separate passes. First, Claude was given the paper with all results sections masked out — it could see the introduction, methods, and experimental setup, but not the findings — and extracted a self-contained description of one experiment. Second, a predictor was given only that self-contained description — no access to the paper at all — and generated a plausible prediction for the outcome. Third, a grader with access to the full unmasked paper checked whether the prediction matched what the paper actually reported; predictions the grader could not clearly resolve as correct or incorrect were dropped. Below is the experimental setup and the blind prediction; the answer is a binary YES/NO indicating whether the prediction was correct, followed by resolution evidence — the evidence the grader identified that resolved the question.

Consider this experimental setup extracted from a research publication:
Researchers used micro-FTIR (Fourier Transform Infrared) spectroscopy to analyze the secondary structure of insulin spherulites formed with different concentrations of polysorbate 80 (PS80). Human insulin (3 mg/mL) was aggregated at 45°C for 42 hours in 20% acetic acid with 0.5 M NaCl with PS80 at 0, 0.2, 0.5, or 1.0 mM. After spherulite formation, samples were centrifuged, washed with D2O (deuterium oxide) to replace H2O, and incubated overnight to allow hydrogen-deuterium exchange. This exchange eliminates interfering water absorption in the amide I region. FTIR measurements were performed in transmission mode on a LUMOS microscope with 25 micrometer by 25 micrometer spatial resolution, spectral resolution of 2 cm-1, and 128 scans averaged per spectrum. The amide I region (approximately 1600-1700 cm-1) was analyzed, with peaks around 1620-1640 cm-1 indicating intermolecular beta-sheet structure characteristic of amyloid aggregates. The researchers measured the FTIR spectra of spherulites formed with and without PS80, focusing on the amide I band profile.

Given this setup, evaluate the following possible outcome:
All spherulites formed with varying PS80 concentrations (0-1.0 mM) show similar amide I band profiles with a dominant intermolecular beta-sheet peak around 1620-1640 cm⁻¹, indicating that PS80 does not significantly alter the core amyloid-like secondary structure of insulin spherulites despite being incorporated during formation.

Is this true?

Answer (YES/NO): NO